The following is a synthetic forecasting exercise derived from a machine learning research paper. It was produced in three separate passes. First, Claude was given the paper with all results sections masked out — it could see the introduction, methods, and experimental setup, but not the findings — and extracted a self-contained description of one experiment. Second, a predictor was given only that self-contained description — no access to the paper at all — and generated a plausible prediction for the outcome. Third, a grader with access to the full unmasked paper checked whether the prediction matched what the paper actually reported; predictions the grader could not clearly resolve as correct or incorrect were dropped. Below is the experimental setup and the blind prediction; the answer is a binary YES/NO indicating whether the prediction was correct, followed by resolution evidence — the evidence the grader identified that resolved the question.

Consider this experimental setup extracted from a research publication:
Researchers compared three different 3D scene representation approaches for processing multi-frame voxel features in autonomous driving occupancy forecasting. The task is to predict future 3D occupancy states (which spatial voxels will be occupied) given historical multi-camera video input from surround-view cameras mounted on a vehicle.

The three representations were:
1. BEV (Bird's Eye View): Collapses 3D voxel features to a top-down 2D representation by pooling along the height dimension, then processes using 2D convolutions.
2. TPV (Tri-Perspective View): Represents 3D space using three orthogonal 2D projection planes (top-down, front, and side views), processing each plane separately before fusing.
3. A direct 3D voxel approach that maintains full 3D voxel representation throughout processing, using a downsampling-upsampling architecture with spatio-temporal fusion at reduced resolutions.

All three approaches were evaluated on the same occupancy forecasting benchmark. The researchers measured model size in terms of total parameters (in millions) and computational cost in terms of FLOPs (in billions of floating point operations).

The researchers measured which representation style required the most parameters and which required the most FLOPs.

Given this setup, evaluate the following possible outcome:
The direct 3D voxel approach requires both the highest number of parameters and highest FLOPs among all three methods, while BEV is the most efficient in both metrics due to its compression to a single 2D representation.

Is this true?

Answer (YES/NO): NO